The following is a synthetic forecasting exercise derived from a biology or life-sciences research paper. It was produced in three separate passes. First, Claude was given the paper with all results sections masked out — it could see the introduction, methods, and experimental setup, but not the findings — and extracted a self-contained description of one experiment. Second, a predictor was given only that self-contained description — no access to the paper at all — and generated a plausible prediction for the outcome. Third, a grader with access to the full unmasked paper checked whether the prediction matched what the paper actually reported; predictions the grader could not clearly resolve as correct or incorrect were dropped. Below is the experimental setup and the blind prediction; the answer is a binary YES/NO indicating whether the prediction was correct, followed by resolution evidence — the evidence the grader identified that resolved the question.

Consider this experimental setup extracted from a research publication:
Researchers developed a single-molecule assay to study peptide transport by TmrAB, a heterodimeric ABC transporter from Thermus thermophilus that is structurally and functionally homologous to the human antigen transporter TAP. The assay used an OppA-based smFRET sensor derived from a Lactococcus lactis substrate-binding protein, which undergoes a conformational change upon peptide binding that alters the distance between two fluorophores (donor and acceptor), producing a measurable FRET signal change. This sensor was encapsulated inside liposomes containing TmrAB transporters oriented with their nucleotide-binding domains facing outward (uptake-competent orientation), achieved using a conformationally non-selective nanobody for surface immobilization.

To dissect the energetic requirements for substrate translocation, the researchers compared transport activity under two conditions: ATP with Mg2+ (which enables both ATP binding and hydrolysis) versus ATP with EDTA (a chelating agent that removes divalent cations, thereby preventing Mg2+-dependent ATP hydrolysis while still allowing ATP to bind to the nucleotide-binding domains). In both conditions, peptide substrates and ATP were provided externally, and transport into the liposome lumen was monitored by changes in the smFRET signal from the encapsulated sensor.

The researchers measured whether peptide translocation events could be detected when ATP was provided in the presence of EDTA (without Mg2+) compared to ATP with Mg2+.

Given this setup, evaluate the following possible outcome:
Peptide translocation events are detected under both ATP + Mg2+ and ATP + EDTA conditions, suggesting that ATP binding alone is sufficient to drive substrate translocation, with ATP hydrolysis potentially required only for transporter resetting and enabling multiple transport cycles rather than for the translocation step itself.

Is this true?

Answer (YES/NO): YES